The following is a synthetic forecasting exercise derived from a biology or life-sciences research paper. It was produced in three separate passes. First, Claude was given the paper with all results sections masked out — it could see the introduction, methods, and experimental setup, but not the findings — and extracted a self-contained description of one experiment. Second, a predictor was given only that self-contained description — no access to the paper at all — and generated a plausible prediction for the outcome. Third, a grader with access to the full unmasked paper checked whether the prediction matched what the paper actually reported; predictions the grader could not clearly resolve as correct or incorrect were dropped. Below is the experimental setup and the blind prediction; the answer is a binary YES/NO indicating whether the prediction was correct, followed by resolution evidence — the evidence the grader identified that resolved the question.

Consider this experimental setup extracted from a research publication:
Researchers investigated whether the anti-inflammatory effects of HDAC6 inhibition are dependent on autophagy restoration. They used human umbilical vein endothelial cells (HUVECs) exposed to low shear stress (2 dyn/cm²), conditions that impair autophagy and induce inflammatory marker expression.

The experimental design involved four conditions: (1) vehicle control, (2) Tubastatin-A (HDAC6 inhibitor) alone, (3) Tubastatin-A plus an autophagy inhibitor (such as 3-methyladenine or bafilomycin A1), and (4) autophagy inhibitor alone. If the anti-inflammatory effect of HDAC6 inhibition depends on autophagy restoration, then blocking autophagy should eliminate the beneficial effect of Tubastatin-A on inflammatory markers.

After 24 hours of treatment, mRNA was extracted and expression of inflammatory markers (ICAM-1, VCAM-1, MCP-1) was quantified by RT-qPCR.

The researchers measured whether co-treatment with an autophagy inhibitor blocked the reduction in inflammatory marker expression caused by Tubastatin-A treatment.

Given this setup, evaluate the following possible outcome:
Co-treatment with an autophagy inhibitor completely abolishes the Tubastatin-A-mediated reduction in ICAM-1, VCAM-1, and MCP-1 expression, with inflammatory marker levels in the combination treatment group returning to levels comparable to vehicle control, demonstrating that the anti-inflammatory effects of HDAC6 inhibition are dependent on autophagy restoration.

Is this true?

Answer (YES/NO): NO